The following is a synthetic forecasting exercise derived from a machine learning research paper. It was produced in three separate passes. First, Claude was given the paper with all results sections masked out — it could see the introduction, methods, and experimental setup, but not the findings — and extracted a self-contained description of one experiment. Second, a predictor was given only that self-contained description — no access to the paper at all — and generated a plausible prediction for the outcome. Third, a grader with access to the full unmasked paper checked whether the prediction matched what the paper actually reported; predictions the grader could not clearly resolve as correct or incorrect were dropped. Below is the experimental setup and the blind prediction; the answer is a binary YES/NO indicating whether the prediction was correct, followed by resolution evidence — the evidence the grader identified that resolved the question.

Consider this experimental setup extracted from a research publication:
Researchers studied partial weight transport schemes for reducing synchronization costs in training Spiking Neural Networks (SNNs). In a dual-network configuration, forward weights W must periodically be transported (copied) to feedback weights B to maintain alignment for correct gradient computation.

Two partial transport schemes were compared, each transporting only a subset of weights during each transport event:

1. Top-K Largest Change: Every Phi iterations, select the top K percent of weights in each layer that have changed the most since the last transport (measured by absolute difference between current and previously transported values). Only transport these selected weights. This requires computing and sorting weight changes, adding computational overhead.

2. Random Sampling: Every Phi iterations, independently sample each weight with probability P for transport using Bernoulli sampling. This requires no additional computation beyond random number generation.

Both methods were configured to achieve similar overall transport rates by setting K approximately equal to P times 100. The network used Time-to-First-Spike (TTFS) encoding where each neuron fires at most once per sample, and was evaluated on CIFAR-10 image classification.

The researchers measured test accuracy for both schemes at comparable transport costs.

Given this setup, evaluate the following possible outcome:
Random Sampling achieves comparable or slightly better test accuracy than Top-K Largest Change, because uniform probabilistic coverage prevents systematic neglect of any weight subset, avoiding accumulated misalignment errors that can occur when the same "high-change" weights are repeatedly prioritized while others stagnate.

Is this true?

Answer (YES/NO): NO